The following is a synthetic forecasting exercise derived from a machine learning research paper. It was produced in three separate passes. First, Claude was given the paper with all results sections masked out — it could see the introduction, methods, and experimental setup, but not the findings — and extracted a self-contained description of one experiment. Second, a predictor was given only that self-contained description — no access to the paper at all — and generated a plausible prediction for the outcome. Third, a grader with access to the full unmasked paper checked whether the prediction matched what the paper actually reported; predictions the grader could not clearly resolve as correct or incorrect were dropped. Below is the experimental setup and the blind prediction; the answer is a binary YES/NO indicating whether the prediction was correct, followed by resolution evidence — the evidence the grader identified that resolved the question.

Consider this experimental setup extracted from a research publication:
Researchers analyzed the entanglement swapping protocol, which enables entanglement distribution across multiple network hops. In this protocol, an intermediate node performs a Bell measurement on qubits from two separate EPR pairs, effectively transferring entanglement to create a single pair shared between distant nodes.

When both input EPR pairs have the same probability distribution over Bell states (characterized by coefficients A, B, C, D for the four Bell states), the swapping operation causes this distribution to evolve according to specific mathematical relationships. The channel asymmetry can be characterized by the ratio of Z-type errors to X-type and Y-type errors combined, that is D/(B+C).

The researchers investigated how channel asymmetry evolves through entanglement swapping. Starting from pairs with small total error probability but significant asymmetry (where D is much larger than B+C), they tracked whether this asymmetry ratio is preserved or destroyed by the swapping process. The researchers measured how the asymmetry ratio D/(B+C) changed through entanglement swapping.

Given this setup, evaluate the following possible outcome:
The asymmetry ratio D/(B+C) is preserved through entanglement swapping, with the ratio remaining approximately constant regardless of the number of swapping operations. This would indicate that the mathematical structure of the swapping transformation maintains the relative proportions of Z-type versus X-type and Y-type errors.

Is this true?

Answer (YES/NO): YES